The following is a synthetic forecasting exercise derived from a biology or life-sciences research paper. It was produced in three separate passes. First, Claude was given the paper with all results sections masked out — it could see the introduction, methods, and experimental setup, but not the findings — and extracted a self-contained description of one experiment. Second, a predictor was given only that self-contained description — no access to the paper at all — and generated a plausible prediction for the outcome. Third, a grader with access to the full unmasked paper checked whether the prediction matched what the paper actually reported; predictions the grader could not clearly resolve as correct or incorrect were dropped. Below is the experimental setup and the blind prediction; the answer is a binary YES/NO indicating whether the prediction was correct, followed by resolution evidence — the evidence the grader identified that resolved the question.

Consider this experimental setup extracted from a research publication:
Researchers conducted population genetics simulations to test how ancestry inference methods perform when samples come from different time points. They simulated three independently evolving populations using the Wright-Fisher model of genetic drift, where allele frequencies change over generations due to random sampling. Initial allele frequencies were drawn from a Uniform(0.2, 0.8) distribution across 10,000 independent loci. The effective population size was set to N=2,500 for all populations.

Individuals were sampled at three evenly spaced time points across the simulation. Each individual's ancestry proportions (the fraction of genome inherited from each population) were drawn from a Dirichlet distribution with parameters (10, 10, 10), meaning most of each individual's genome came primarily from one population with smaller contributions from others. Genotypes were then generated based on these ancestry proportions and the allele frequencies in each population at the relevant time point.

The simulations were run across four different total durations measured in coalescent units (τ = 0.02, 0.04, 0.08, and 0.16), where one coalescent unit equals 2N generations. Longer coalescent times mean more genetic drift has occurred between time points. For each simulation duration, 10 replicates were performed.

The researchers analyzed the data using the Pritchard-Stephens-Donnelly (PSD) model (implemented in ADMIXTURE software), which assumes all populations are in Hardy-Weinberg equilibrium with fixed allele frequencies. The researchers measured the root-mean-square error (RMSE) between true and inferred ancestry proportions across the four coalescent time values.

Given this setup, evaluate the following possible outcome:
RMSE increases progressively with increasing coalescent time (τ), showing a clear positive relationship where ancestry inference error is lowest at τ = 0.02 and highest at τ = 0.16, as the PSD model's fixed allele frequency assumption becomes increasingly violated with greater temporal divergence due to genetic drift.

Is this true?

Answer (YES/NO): YES